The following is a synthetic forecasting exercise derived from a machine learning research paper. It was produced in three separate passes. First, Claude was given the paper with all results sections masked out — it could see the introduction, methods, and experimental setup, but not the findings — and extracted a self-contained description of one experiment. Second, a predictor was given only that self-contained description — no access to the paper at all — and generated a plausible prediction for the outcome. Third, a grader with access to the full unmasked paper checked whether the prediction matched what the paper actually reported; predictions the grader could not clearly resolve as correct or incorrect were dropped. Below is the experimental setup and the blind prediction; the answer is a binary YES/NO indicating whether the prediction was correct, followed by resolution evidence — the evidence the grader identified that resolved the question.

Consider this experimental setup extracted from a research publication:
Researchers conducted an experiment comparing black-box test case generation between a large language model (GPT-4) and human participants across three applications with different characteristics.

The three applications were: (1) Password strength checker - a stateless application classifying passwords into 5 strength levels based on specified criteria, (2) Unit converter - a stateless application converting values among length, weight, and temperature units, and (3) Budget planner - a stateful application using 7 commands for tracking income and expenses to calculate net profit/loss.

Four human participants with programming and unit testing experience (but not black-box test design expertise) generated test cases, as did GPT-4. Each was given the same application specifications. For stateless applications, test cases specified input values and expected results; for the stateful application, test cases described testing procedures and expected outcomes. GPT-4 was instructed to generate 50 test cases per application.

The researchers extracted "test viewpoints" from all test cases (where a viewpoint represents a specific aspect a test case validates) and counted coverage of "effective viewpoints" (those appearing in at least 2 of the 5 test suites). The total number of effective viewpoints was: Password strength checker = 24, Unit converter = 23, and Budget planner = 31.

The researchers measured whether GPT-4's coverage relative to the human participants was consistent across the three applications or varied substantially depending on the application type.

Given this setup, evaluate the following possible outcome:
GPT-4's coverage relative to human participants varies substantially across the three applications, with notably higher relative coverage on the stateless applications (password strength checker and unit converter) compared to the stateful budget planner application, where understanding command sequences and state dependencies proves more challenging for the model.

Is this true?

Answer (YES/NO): NO